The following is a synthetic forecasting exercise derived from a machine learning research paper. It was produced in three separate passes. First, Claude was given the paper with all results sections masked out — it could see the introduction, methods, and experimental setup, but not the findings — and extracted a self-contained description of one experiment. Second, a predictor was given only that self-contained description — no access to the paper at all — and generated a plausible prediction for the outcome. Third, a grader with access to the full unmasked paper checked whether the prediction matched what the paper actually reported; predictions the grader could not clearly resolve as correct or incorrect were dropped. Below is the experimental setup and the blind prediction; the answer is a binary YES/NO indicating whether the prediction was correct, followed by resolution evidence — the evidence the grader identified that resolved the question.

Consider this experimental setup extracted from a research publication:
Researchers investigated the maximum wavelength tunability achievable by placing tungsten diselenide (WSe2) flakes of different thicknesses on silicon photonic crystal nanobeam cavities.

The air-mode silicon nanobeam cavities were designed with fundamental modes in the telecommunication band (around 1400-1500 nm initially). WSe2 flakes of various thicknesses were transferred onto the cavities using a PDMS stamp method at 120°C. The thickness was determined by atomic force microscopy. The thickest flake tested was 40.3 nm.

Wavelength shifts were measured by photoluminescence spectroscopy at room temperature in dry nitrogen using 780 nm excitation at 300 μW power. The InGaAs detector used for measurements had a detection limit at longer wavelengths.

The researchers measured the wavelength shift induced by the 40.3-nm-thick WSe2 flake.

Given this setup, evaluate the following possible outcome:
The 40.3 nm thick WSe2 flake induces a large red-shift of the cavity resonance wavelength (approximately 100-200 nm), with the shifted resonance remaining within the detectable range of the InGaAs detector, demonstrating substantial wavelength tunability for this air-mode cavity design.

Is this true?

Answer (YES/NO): YES